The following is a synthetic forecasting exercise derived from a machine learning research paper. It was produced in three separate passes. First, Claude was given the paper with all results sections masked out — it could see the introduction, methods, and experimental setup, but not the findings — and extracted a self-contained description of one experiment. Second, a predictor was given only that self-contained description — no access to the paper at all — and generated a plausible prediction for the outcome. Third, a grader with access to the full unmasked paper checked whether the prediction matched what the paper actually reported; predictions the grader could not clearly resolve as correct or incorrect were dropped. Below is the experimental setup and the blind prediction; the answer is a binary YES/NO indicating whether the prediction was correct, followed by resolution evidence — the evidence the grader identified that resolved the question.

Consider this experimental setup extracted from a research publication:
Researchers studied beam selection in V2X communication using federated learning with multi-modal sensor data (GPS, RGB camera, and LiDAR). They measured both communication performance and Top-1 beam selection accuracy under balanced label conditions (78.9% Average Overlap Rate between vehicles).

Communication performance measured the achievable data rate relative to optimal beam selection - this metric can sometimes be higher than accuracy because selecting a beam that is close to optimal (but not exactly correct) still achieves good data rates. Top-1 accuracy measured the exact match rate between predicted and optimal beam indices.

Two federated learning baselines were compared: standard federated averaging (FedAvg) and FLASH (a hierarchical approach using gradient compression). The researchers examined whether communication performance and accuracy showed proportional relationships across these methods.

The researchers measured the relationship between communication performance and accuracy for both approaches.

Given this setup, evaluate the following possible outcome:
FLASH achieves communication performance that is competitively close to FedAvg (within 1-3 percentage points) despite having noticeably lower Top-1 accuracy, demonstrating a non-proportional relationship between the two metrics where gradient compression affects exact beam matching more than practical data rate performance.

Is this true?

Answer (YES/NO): YES